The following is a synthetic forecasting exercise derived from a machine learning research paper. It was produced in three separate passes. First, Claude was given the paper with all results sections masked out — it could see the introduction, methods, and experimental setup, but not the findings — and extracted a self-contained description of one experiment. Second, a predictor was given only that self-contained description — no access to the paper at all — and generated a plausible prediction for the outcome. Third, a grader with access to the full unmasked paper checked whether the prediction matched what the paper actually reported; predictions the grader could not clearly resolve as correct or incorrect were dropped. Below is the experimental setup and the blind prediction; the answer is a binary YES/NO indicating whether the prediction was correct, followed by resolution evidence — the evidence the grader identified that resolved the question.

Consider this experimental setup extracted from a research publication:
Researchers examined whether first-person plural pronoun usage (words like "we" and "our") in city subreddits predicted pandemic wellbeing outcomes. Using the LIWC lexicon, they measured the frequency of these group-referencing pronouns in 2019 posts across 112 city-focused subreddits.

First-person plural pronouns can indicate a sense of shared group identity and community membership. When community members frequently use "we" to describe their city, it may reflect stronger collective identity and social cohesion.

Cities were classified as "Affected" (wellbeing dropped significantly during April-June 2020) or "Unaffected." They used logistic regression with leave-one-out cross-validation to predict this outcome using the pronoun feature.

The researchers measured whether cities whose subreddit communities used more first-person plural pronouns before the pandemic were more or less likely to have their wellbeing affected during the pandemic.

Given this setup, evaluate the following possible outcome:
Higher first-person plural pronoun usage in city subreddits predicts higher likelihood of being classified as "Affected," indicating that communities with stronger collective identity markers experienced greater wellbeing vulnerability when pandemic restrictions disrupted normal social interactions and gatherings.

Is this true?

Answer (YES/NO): NO